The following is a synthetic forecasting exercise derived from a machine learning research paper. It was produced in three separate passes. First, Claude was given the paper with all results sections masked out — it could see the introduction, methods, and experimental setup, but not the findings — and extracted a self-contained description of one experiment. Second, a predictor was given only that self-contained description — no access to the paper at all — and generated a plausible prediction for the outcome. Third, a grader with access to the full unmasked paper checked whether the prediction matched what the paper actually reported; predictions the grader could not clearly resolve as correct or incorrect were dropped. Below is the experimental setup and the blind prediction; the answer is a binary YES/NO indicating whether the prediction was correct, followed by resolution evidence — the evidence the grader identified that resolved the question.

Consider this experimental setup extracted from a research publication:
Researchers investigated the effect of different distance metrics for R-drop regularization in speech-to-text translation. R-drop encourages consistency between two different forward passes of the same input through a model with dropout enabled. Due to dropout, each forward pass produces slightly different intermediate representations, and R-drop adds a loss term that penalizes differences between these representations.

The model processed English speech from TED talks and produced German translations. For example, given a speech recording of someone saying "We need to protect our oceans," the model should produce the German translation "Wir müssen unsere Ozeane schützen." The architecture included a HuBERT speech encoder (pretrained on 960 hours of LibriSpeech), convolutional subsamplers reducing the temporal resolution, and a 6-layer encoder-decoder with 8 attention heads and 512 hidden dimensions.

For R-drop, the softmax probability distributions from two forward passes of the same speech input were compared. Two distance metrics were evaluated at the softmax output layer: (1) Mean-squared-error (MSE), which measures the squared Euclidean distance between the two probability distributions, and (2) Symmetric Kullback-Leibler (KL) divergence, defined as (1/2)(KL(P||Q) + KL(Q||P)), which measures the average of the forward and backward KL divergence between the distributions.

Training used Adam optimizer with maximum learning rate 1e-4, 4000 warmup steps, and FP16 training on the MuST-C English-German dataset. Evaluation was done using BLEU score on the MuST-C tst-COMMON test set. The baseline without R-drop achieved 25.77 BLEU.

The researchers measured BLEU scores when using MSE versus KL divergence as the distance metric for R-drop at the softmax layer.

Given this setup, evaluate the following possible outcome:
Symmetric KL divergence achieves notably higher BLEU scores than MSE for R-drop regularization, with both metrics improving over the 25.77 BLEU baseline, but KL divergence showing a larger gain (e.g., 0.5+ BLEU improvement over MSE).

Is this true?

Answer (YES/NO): YES